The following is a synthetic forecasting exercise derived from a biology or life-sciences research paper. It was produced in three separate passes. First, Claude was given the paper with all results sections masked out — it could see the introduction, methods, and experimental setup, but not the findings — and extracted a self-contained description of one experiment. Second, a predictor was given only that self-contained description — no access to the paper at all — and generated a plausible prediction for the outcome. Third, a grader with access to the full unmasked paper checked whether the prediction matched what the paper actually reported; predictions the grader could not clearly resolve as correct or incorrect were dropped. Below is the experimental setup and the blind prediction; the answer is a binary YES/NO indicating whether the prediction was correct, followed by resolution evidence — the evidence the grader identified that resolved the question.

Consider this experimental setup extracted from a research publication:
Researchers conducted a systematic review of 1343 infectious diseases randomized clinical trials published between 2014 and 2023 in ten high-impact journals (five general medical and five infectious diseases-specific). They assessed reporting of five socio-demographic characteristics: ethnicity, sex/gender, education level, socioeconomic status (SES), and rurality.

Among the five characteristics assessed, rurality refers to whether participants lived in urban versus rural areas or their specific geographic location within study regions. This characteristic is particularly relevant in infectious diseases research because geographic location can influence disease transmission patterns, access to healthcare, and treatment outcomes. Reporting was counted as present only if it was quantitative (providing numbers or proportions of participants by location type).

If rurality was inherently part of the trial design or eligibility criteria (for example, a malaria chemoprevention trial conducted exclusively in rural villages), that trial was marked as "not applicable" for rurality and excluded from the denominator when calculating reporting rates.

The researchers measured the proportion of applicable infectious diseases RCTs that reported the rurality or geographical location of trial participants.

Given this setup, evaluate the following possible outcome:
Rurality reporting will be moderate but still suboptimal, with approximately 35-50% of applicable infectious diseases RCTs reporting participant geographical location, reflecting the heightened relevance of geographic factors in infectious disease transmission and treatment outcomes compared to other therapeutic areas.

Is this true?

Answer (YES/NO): NO